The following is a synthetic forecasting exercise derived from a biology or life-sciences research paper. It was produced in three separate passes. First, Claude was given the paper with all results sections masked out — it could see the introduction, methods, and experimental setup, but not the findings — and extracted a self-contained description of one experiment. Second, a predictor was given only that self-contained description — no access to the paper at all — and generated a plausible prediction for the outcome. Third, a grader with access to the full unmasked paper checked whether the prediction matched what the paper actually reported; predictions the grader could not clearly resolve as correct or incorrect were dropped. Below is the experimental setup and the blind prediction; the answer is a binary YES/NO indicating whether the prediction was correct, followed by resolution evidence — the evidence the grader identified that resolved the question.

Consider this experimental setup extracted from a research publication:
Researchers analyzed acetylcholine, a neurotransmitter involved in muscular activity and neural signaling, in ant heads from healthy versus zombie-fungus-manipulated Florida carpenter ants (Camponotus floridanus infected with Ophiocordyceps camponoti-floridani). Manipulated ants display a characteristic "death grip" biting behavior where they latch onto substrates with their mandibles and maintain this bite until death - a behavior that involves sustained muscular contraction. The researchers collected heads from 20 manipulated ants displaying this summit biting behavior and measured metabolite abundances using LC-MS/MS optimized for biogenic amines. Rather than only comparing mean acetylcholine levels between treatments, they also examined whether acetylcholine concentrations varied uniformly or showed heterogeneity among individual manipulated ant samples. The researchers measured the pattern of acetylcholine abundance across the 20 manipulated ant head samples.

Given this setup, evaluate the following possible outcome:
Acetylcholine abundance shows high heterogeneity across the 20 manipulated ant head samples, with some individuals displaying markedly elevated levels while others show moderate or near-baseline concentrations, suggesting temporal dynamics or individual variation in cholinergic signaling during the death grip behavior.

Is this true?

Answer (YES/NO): YES